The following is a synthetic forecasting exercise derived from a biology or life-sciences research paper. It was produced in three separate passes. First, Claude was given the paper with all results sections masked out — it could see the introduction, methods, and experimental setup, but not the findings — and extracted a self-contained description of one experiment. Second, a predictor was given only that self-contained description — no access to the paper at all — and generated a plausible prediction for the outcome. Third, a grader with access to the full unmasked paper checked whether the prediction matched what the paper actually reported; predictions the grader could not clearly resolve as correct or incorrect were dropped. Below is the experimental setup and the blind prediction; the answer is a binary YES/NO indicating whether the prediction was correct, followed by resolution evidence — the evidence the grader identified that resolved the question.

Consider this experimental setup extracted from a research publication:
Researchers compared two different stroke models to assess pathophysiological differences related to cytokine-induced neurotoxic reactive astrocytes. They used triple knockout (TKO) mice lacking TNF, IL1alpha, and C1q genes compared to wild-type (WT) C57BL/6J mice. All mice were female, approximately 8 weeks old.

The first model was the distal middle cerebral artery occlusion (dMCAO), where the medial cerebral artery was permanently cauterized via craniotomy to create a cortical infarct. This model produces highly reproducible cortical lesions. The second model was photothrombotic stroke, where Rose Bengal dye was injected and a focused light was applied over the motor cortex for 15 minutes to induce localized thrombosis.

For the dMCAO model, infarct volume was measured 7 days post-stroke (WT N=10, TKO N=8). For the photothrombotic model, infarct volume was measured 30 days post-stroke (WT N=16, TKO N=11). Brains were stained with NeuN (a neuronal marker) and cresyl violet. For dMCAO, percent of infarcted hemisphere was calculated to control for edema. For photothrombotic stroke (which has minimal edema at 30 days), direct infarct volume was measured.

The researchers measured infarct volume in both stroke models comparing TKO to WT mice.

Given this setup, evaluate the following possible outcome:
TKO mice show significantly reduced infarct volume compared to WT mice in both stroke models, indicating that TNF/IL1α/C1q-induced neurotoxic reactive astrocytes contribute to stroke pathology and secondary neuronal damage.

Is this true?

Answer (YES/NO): YES